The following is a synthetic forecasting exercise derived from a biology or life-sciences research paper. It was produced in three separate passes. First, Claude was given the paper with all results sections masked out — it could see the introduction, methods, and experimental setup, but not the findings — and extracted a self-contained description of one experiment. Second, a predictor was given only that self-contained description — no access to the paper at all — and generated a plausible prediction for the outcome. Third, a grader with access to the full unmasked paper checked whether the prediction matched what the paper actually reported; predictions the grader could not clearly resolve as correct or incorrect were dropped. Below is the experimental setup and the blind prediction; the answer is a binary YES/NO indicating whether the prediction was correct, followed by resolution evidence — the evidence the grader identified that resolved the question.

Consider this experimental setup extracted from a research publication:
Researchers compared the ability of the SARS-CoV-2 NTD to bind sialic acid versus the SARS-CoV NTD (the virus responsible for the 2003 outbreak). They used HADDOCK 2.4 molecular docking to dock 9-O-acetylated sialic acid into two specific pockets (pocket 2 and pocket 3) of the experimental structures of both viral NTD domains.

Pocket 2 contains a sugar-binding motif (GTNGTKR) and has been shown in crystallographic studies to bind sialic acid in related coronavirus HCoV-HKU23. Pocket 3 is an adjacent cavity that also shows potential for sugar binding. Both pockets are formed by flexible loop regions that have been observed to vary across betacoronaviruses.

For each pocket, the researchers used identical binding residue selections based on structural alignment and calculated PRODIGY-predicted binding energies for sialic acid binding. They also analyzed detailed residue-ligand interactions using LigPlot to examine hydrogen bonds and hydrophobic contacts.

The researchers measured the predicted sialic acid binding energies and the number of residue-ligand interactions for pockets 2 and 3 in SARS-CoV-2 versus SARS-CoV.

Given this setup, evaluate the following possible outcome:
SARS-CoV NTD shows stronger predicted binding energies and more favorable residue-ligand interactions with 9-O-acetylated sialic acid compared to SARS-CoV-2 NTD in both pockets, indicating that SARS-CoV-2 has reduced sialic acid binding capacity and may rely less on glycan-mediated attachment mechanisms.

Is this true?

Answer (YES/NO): NO